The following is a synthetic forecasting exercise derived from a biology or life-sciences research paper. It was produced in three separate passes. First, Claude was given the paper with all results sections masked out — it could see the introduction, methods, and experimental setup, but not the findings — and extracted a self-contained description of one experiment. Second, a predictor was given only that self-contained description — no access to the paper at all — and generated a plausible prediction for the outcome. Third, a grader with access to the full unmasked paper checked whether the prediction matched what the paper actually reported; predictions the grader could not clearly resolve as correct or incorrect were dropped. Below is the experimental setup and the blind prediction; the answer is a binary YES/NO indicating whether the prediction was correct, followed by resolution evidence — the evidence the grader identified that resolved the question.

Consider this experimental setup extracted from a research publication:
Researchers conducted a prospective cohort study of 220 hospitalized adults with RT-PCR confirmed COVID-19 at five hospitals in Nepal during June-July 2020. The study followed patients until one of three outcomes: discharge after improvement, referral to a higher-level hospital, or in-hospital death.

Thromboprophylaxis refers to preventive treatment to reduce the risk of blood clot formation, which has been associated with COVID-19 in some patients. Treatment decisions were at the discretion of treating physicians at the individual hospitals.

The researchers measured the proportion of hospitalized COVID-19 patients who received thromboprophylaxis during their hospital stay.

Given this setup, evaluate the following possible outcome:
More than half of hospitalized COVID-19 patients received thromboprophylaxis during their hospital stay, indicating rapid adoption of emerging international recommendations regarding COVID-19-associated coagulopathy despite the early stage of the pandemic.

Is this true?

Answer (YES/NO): NO